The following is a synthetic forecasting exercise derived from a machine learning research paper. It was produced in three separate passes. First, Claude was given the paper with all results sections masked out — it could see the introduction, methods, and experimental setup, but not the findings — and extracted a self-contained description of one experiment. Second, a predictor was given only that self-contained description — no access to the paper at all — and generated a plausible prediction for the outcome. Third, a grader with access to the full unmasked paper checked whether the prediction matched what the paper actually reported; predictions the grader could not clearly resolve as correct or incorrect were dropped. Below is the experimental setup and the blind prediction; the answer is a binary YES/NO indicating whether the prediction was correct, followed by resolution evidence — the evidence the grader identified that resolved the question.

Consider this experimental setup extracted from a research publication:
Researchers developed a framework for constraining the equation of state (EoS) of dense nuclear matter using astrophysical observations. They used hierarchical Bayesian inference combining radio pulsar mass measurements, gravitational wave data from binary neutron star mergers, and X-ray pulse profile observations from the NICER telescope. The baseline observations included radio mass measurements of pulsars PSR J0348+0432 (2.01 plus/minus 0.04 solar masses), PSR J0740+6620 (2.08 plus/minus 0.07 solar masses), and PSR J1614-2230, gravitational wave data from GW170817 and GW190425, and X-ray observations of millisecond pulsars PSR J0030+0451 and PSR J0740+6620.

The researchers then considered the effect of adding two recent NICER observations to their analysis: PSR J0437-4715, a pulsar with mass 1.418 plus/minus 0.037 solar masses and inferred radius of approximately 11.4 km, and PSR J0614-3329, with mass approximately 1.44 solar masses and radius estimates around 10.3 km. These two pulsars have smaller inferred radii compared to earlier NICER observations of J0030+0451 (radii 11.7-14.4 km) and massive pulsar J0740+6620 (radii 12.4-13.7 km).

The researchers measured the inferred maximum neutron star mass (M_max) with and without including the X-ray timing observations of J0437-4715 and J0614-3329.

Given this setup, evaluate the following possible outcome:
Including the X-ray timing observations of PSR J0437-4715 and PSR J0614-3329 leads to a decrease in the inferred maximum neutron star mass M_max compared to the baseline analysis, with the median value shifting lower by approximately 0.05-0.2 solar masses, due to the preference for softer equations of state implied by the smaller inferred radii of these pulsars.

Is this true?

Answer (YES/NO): YES